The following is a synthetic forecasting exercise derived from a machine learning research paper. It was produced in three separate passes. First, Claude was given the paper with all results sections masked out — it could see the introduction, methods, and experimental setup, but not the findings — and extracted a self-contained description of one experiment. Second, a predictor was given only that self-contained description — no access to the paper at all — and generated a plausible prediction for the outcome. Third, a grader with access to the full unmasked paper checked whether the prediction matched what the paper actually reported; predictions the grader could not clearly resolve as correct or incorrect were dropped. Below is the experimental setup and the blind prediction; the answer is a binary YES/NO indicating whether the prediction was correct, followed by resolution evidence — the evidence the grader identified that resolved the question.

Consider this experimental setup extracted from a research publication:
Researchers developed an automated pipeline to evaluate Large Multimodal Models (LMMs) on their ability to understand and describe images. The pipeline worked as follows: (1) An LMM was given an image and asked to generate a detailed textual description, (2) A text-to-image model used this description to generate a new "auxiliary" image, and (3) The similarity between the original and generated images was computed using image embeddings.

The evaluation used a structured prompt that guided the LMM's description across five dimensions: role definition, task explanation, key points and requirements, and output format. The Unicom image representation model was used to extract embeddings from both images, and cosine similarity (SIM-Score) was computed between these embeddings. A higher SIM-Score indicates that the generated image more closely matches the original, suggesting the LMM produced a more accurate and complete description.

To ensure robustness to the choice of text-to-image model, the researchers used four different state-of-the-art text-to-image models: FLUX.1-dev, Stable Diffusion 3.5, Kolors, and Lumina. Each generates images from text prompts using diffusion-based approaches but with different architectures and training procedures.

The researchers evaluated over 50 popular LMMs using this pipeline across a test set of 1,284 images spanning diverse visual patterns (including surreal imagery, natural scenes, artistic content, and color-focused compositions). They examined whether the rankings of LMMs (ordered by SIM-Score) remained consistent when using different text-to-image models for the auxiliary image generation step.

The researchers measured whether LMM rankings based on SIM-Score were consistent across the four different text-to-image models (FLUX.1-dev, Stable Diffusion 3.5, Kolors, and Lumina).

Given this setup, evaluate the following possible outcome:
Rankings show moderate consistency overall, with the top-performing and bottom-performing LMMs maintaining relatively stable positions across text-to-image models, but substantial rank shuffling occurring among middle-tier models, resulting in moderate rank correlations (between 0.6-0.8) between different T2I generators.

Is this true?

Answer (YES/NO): NO